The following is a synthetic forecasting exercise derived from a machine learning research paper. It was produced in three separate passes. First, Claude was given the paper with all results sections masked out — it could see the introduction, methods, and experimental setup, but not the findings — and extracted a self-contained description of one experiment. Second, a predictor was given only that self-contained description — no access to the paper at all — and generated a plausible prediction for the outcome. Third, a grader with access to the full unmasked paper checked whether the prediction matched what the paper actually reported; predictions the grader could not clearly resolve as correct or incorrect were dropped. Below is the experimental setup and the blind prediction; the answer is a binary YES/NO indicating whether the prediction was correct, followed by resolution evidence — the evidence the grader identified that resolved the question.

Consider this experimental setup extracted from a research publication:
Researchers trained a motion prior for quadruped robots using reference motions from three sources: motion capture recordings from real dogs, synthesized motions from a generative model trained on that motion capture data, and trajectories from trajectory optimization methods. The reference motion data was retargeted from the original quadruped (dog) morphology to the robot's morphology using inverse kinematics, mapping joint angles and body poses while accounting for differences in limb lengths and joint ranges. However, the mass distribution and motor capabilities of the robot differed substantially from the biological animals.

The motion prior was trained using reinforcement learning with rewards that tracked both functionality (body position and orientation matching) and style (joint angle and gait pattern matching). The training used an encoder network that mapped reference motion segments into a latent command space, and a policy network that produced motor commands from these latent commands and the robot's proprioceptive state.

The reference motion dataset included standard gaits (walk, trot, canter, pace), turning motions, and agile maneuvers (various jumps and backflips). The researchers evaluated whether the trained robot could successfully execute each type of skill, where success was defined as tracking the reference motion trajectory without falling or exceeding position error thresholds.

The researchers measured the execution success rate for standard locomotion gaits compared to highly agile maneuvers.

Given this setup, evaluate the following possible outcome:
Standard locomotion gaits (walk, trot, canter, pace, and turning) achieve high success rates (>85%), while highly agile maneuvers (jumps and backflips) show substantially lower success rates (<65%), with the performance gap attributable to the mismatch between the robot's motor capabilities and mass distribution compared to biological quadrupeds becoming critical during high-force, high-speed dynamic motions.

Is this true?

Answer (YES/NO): NO